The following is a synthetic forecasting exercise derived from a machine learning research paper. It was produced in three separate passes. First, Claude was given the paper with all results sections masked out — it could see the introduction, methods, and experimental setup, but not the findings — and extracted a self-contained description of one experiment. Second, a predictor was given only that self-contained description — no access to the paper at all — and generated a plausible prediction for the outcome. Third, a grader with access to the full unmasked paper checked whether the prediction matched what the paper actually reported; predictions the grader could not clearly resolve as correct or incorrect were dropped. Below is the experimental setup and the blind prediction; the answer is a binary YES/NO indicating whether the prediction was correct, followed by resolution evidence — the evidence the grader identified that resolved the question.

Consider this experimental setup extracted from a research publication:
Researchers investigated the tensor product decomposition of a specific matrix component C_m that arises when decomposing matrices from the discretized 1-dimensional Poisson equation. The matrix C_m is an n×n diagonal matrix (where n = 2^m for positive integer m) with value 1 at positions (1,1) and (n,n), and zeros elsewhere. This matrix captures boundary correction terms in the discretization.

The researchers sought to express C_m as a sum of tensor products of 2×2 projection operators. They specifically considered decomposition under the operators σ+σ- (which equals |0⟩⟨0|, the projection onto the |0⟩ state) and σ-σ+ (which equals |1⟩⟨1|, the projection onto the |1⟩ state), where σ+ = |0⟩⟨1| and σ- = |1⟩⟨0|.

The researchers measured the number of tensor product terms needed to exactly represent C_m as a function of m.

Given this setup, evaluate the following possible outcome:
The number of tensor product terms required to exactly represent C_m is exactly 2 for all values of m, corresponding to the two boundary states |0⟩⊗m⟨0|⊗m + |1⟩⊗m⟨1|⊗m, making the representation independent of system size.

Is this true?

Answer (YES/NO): YES